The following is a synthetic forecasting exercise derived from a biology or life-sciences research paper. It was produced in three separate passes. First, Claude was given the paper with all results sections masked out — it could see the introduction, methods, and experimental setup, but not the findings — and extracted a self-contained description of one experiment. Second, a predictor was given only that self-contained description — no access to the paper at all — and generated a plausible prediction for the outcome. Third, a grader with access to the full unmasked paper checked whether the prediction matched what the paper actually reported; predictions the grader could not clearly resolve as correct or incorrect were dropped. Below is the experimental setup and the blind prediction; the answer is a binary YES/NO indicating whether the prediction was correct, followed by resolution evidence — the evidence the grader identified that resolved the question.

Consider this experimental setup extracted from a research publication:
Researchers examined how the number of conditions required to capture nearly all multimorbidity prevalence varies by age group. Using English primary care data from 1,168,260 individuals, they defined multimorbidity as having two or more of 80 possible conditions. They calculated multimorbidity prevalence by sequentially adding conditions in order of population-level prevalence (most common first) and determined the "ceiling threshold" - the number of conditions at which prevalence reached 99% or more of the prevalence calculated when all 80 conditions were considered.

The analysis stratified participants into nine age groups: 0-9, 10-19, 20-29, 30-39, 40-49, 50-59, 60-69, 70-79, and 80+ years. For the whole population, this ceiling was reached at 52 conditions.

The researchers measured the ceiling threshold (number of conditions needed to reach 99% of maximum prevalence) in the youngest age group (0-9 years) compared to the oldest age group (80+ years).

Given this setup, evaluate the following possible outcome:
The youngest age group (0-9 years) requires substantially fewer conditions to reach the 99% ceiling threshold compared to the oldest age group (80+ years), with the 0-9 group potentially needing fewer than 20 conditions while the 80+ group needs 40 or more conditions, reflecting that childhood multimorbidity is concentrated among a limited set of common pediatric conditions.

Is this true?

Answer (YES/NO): NO